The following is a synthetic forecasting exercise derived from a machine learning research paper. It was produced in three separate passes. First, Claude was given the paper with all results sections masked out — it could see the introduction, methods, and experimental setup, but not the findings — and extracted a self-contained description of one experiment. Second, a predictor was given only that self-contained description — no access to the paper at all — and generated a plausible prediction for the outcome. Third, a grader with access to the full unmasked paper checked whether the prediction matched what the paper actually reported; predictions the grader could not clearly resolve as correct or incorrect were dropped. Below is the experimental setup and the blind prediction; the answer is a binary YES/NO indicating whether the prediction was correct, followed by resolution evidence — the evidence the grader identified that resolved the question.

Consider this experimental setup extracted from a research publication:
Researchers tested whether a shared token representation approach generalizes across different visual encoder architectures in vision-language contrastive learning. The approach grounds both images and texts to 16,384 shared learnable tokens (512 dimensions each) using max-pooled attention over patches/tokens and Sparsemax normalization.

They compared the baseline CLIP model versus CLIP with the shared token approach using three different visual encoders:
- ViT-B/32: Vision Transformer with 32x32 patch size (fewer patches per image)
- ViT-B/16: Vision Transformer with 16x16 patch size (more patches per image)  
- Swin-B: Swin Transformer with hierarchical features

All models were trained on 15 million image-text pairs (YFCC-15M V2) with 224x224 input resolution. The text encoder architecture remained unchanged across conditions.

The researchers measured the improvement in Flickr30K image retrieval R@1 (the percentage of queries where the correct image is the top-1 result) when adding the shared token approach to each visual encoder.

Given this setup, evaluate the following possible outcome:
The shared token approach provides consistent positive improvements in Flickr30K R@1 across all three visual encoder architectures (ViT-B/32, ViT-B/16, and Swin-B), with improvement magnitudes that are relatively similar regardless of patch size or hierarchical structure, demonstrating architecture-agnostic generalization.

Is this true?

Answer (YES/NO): NO